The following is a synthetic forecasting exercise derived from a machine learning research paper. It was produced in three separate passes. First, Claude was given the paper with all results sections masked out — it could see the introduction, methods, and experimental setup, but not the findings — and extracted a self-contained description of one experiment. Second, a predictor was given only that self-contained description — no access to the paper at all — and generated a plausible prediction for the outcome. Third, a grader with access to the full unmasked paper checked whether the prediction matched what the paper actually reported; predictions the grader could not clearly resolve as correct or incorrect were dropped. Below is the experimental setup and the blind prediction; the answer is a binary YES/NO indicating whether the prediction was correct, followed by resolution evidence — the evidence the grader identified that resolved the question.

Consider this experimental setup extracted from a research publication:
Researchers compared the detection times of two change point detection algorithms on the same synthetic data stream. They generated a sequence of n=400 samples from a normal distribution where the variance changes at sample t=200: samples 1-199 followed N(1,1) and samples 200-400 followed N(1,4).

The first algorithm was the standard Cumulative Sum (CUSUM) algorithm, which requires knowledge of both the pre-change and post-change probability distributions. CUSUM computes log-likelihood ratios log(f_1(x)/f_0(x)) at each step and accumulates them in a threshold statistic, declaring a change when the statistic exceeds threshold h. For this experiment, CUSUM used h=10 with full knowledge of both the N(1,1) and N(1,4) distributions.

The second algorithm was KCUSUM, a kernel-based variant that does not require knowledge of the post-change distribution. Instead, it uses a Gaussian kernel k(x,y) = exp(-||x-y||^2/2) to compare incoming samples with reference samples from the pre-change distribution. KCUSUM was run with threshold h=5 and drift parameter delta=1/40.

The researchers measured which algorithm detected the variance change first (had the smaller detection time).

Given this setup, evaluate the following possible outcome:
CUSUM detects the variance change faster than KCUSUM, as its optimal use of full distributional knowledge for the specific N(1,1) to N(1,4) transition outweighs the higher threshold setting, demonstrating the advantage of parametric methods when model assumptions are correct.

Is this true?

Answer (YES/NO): YES